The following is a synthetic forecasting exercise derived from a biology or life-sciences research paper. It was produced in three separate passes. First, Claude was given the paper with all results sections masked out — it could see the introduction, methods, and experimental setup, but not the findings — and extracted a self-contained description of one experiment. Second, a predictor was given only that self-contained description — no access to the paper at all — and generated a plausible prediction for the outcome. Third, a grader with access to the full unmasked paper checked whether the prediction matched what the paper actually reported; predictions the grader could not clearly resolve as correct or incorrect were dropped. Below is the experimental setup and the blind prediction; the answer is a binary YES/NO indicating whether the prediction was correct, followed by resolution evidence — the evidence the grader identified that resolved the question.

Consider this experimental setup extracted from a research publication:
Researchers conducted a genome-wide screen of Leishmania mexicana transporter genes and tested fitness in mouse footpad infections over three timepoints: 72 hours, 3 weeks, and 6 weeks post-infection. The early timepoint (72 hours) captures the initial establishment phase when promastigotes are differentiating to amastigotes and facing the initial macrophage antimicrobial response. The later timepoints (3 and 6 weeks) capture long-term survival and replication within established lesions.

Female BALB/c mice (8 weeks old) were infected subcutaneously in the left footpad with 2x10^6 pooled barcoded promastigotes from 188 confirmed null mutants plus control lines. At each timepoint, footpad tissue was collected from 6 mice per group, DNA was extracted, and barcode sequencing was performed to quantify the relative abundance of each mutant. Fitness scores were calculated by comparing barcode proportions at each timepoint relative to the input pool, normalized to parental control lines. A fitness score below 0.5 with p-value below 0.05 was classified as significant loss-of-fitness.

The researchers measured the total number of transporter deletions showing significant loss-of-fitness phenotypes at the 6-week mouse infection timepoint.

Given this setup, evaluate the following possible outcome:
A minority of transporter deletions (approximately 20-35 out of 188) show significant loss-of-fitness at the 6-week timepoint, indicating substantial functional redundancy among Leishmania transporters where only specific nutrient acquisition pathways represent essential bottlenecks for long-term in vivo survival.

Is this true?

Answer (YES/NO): NO